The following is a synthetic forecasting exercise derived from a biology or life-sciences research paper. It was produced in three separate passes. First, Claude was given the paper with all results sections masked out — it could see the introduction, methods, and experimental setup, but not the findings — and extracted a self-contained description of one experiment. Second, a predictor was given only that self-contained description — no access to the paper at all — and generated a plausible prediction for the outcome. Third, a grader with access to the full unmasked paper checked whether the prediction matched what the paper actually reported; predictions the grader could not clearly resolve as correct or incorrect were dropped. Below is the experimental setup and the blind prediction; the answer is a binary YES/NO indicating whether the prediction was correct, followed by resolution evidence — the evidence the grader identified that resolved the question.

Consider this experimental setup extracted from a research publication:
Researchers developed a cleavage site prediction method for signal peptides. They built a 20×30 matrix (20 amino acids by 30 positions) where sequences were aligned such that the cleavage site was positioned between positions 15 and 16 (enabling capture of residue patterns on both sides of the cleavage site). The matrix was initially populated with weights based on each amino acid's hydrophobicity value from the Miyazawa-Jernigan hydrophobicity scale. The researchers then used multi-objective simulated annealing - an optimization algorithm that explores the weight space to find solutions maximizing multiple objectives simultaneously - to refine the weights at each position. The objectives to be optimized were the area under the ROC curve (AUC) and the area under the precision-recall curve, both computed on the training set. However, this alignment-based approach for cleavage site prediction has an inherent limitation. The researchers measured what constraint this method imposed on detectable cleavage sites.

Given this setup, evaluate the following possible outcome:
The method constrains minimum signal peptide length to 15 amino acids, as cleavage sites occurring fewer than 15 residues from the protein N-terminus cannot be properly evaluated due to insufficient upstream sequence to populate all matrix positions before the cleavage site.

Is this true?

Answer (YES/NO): YES